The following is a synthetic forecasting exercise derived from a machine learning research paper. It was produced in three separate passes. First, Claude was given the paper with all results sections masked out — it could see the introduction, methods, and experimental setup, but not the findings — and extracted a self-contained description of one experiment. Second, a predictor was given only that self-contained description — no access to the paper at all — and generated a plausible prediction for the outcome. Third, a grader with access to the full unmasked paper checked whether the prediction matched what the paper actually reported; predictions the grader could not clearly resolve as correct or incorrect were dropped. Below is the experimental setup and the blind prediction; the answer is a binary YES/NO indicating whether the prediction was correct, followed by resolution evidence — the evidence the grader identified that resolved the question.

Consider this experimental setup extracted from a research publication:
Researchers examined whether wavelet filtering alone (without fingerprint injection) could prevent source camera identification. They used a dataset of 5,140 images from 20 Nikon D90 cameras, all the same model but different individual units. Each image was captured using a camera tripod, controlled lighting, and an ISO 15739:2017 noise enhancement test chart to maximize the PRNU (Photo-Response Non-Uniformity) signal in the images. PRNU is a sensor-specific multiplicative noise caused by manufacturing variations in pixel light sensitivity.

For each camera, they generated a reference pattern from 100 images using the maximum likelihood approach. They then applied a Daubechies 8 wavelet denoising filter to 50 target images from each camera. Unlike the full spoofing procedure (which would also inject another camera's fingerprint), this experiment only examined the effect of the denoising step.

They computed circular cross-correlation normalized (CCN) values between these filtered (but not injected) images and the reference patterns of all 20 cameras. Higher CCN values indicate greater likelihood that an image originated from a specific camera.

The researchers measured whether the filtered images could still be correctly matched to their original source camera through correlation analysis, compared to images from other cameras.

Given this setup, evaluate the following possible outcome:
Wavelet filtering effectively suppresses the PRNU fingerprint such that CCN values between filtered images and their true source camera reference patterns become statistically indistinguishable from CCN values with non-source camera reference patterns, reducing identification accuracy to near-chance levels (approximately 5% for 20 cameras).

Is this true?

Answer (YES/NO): NO